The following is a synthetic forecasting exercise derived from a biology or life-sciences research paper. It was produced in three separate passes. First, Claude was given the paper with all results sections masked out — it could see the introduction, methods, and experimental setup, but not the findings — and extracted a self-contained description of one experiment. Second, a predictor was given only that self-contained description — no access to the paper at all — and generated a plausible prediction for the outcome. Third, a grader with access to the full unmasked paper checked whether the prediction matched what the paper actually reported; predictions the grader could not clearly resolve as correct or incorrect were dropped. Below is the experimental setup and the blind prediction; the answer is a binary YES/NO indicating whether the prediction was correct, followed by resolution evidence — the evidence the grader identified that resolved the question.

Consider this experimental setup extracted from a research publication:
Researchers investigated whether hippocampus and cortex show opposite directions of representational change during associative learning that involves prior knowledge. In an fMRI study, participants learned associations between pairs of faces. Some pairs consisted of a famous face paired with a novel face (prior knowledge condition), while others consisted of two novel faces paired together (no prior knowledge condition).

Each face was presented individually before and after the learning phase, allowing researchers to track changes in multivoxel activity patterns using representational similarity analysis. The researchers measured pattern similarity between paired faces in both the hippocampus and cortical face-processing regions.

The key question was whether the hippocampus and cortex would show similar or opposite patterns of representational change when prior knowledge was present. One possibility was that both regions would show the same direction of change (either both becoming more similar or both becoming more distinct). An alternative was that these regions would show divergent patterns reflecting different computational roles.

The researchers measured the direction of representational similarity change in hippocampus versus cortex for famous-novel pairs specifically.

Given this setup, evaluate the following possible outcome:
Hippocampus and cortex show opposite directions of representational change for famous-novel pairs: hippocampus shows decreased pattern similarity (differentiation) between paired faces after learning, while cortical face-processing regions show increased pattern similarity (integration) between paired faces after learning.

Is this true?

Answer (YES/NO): YES